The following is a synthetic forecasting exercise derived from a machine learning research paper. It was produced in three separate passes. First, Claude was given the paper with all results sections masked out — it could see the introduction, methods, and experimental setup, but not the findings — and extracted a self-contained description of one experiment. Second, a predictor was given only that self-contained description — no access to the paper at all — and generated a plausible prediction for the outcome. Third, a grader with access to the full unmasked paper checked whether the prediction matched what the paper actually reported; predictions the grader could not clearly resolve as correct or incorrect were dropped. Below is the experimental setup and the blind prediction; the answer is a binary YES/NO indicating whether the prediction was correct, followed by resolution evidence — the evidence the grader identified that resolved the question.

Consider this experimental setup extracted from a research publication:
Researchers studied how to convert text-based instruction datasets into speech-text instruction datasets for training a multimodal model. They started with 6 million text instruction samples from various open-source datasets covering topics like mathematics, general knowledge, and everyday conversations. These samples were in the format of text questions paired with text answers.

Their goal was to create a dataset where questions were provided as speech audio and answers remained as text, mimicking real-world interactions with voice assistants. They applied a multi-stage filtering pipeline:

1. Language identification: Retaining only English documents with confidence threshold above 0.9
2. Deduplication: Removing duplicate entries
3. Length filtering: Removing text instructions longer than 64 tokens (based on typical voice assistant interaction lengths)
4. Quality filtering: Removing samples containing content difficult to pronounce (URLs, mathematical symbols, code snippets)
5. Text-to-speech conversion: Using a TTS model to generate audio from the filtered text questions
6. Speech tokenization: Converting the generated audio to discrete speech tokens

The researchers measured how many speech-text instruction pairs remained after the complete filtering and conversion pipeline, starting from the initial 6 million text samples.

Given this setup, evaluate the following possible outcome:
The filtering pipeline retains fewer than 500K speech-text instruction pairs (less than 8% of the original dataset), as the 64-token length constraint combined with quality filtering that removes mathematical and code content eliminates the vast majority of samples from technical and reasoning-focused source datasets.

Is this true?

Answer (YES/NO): NO